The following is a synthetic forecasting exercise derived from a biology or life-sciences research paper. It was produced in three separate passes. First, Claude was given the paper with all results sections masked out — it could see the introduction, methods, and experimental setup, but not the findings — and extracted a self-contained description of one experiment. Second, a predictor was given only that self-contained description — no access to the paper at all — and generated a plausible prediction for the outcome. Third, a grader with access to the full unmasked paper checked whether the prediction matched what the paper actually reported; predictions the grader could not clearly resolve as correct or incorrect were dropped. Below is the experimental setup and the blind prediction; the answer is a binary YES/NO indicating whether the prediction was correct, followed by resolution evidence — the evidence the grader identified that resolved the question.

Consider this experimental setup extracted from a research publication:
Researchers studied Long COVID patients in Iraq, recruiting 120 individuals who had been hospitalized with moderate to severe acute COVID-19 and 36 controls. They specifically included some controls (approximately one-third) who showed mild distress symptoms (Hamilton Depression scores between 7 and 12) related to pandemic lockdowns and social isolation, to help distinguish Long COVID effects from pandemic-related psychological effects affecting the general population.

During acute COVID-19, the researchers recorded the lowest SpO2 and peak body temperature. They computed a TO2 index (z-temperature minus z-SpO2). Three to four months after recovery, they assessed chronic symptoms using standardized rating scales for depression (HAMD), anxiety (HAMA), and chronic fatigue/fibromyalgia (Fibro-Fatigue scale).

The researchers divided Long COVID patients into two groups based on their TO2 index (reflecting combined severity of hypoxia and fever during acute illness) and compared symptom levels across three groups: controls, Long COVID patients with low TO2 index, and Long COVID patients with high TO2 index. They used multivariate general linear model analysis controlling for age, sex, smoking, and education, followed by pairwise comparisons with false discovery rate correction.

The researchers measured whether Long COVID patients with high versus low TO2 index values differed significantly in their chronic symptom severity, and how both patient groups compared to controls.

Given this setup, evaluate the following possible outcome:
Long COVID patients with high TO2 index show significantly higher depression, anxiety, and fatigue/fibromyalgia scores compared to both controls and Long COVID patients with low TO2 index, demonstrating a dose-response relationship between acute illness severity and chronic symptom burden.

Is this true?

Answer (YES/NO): YES